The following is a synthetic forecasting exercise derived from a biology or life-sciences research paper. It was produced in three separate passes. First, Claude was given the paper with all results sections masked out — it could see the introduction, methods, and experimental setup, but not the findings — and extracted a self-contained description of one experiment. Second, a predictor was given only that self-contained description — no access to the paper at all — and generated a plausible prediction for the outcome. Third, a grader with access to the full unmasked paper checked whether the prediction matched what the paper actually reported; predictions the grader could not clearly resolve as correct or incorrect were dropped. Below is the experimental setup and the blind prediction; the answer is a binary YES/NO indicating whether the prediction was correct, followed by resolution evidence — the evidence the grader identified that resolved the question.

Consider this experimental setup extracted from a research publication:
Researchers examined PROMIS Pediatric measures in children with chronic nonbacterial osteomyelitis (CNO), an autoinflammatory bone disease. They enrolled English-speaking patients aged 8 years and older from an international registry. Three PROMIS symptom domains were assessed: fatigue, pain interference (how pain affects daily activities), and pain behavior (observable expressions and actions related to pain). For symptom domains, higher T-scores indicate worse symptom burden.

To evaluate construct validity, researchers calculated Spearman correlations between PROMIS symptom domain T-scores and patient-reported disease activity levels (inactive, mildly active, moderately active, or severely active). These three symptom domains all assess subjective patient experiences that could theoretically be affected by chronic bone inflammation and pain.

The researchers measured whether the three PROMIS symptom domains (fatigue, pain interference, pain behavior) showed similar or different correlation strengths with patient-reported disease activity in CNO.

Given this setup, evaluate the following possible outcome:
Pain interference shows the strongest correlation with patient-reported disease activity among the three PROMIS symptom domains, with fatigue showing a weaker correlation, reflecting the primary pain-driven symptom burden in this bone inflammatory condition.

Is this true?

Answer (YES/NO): NO